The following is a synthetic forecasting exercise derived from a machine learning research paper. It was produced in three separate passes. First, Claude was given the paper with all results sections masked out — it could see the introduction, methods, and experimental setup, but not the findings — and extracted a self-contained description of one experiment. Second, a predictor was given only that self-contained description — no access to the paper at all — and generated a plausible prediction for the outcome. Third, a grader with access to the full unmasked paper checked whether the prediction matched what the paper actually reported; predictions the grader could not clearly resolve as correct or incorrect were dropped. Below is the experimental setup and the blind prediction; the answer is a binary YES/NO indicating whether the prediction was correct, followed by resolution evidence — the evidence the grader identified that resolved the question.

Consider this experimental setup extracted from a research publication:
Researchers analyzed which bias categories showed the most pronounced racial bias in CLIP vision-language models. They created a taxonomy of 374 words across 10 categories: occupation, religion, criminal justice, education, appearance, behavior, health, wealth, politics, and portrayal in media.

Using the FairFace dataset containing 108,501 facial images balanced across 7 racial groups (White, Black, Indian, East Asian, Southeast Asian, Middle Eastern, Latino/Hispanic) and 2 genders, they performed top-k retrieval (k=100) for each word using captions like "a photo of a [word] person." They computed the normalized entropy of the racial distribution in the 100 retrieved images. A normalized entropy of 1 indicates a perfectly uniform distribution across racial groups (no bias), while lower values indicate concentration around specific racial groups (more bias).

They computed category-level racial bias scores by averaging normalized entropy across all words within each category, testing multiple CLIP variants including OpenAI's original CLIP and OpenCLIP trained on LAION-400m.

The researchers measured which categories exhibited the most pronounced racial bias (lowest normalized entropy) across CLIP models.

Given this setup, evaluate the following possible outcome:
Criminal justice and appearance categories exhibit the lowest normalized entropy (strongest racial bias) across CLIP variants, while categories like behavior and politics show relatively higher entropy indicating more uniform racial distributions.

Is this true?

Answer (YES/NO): NO